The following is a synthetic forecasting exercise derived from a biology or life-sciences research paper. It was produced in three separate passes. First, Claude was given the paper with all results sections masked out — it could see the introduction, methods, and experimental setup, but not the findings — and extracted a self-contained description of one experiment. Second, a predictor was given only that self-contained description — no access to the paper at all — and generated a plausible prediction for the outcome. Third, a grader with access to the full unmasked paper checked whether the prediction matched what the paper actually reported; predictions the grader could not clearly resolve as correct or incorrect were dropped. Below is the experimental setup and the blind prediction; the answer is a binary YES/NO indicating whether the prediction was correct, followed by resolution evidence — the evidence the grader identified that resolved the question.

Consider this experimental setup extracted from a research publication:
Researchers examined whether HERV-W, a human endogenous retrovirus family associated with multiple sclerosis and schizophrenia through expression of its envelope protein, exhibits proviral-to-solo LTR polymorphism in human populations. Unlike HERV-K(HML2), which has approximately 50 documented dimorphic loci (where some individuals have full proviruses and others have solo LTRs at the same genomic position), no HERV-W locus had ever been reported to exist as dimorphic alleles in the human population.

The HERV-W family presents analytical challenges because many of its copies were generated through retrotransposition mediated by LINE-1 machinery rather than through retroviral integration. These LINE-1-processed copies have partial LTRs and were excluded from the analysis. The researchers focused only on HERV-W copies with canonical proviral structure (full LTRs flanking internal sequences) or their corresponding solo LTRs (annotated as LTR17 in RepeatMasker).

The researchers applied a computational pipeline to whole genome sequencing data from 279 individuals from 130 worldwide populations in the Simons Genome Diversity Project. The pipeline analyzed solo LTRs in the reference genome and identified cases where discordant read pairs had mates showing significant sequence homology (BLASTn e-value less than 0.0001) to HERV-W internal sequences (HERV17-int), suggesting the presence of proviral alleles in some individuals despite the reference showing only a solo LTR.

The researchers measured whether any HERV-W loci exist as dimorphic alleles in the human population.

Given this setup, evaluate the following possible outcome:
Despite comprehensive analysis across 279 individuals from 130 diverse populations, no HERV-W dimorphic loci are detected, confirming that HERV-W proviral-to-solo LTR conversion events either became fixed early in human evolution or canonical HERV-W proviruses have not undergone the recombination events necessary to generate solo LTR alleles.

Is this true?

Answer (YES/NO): NO